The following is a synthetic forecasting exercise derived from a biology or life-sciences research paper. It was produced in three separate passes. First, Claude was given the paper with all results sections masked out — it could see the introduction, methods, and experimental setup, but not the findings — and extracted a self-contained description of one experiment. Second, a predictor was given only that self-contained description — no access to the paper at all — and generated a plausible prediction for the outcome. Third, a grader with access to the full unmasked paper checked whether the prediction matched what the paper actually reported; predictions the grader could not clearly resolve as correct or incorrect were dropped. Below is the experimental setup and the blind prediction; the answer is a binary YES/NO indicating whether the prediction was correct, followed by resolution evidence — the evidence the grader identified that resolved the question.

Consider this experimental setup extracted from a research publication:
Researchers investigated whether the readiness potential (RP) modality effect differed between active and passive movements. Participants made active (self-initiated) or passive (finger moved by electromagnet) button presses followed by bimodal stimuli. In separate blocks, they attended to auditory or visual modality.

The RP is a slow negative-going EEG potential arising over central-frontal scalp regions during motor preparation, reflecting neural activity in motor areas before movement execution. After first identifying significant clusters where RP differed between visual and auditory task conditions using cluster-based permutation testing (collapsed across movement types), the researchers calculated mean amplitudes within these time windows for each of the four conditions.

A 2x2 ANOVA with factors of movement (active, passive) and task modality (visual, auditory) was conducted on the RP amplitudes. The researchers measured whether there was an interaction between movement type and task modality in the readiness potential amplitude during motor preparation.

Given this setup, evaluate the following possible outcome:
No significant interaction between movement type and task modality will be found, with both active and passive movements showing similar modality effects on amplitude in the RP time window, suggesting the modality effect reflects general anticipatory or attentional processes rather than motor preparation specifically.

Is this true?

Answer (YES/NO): YES